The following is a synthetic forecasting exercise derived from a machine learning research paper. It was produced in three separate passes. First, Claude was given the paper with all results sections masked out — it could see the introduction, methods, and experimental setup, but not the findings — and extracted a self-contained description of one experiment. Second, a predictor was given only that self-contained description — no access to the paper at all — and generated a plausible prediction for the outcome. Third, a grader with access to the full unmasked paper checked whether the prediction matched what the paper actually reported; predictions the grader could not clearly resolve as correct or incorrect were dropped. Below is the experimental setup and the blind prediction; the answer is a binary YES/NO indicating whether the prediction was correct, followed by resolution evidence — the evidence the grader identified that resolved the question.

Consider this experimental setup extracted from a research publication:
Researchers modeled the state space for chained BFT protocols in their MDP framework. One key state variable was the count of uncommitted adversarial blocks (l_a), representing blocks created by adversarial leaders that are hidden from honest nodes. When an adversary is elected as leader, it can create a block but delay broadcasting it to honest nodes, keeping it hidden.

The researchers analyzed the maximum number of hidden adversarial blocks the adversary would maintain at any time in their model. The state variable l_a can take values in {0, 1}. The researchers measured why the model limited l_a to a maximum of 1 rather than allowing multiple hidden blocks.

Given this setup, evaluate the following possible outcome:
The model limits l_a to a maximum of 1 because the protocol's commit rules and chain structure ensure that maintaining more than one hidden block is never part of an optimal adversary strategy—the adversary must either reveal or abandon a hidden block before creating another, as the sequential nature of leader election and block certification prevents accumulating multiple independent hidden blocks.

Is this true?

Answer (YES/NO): NO